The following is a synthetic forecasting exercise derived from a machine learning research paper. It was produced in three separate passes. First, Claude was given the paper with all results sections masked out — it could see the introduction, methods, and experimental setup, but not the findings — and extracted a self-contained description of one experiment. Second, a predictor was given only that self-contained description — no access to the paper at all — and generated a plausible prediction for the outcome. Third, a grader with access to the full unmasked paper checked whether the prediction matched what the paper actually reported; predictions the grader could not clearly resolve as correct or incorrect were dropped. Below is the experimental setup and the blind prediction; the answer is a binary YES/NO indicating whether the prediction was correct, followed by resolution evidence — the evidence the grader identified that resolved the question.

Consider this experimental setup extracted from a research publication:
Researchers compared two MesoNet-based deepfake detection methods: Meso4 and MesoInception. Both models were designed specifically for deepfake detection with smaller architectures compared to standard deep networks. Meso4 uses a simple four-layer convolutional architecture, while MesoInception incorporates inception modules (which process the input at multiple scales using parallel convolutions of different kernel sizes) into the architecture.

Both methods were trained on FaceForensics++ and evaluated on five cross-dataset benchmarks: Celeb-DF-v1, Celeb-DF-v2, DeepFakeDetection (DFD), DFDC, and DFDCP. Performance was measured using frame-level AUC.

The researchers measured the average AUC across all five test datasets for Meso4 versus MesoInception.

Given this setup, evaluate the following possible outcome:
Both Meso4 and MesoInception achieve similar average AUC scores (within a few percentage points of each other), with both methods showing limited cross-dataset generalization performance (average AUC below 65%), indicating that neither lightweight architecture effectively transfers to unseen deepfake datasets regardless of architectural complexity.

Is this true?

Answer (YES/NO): NO